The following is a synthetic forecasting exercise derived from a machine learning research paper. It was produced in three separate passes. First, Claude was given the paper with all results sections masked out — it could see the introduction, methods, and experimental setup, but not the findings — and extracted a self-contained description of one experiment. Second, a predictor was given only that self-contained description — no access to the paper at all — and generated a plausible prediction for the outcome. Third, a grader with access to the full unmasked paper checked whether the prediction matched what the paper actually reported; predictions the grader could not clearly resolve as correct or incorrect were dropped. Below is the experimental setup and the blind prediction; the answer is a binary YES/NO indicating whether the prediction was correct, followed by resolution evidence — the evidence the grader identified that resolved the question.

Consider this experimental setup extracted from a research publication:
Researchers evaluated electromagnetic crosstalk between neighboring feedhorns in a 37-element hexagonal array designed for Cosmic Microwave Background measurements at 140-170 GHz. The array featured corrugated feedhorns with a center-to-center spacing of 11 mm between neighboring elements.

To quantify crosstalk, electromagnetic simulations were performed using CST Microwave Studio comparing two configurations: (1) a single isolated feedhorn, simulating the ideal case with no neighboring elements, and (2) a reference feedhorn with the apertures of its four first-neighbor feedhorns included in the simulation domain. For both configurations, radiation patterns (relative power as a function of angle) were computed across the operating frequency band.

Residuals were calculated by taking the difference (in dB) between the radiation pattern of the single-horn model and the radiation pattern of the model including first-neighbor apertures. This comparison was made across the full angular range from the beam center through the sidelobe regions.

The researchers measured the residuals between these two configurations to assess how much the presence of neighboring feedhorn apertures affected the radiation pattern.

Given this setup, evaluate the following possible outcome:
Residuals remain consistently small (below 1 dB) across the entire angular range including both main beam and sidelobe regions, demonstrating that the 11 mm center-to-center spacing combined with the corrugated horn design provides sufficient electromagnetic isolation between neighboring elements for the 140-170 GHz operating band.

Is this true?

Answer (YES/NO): NO